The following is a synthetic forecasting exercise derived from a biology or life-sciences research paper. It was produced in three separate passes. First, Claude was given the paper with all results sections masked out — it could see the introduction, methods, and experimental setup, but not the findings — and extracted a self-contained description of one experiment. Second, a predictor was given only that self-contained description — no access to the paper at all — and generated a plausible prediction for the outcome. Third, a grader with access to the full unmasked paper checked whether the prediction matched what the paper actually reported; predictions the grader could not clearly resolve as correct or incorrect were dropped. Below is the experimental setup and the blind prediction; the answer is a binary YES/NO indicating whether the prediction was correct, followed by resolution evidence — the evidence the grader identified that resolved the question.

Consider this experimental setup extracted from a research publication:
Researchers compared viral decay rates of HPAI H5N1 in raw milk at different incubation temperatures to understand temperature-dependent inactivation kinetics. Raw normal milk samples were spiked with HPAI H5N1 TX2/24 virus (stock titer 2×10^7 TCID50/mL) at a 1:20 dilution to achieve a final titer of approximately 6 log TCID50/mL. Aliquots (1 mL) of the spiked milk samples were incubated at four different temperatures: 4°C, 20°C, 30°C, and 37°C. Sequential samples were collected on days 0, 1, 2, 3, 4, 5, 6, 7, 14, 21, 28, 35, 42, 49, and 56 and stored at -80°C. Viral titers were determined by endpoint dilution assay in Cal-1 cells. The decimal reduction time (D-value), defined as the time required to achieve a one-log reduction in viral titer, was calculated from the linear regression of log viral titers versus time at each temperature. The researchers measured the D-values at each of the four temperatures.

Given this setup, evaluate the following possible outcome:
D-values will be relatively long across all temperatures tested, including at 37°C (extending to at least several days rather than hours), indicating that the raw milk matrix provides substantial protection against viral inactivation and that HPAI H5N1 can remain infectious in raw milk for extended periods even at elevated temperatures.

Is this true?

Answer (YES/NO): NO